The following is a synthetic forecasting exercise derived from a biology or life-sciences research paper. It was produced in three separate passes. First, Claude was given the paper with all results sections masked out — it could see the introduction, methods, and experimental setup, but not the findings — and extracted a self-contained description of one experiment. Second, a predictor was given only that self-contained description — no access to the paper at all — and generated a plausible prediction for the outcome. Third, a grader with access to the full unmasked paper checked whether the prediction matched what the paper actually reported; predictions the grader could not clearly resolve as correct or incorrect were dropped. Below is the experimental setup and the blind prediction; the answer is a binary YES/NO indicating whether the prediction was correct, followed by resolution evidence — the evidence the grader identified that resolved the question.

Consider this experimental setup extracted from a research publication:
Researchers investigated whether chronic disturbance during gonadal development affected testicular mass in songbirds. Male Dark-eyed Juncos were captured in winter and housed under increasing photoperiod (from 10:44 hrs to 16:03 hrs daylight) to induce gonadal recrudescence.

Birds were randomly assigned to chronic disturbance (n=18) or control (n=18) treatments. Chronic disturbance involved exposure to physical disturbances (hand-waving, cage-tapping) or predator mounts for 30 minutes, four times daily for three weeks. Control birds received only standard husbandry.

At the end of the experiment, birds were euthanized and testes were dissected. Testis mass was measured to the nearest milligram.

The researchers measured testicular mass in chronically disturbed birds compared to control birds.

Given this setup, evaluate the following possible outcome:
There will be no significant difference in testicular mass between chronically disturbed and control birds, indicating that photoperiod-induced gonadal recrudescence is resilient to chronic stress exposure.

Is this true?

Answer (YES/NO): YES